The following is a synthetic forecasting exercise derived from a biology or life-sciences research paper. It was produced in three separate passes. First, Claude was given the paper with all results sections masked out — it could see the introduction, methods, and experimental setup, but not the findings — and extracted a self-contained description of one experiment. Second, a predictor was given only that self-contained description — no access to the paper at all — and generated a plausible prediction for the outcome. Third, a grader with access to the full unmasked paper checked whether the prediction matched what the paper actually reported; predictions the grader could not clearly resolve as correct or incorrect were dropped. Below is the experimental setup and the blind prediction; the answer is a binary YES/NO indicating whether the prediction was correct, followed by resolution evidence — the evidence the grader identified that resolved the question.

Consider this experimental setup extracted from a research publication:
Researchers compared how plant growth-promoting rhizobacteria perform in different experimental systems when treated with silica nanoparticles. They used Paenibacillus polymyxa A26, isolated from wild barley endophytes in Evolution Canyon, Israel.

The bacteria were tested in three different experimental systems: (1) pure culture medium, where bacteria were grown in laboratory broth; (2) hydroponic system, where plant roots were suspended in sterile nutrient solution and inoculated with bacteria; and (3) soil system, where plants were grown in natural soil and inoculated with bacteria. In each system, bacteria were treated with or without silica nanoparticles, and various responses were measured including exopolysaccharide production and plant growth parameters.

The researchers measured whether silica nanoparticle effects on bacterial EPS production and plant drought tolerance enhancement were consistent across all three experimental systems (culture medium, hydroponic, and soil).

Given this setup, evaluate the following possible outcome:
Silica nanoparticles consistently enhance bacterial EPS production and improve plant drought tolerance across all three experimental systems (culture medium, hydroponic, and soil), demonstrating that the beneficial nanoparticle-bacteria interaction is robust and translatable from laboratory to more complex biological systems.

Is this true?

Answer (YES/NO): YES